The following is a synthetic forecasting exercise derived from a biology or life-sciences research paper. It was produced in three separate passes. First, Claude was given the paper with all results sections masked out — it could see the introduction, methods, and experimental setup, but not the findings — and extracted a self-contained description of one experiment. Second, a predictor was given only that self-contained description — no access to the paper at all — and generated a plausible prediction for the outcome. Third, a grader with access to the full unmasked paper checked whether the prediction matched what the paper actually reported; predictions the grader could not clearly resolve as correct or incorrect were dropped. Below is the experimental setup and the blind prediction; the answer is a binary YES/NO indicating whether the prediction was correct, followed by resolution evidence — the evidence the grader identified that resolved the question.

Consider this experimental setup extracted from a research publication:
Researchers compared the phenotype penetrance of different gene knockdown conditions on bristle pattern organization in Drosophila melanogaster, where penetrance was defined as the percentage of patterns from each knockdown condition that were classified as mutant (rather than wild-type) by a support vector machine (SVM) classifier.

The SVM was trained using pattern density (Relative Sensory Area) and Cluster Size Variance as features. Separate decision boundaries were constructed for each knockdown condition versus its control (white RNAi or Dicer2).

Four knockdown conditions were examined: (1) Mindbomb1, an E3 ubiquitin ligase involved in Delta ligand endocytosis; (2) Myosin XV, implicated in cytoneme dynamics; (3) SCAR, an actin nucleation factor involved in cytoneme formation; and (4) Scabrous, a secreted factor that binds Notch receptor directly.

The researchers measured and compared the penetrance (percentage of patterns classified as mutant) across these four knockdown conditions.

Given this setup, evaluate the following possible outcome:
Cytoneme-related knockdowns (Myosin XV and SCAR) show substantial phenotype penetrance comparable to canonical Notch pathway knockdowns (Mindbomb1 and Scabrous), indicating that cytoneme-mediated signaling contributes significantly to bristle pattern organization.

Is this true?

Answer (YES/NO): NO